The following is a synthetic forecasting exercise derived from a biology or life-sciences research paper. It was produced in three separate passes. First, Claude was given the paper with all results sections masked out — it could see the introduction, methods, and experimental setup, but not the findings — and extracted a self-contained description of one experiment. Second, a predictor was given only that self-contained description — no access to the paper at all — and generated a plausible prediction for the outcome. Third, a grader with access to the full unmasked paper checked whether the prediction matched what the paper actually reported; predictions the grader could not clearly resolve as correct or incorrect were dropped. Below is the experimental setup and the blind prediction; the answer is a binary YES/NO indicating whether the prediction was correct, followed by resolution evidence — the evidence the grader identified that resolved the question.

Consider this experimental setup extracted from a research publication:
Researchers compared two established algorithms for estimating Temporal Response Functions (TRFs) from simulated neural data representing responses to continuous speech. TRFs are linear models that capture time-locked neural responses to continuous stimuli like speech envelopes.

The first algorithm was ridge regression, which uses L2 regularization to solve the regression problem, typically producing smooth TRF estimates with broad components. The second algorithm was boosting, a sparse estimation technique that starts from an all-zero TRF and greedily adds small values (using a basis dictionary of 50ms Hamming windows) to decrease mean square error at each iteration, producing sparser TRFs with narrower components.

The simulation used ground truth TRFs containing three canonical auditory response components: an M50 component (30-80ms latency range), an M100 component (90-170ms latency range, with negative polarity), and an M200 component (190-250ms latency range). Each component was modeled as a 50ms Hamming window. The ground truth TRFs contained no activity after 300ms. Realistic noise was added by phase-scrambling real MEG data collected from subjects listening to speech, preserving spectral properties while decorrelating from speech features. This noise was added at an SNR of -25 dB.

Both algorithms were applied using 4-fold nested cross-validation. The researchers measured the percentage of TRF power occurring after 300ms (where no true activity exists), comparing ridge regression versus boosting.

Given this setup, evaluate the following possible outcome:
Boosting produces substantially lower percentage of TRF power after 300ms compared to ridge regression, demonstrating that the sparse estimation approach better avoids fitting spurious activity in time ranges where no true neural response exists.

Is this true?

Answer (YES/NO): YES